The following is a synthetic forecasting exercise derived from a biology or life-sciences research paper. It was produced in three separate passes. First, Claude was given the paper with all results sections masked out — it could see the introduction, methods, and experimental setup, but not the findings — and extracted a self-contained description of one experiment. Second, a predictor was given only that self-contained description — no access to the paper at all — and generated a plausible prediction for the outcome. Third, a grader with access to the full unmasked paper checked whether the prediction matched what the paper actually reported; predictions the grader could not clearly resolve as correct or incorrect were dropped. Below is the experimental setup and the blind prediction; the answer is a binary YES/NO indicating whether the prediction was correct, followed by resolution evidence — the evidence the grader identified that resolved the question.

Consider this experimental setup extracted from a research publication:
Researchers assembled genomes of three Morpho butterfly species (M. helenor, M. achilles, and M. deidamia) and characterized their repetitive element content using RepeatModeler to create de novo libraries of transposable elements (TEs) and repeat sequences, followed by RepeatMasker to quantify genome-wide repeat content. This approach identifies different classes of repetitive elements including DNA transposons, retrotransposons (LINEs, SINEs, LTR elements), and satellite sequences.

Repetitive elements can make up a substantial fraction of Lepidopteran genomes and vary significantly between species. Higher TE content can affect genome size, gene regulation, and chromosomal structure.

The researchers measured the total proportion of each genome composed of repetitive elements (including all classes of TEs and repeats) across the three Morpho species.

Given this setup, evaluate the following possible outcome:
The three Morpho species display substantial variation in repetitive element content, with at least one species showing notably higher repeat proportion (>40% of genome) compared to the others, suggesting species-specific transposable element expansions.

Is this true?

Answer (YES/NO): NO